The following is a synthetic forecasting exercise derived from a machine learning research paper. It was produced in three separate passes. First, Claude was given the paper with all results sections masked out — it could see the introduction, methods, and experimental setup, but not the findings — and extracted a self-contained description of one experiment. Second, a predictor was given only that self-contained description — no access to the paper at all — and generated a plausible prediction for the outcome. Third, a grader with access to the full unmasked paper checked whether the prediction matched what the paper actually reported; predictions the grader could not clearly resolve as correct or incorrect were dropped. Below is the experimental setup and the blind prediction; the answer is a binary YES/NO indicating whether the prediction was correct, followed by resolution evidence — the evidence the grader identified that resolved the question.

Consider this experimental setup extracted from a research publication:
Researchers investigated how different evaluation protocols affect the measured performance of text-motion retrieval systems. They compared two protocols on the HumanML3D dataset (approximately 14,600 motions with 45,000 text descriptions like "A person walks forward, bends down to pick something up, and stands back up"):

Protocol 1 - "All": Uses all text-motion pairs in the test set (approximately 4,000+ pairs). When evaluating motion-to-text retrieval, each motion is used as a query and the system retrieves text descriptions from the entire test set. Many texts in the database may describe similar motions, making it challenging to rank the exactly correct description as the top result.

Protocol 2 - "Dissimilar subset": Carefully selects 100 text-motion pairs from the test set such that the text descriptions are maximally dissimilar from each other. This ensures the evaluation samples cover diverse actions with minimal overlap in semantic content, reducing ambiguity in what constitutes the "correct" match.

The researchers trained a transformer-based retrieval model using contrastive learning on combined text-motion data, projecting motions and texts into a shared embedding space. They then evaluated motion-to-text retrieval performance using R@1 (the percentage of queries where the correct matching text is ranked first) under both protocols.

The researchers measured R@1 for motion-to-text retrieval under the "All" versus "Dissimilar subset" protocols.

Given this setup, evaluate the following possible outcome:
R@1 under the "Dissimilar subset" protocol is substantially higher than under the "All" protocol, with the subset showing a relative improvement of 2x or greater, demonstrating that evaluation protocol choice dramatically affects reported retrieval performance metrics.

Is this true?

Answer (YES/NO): YES